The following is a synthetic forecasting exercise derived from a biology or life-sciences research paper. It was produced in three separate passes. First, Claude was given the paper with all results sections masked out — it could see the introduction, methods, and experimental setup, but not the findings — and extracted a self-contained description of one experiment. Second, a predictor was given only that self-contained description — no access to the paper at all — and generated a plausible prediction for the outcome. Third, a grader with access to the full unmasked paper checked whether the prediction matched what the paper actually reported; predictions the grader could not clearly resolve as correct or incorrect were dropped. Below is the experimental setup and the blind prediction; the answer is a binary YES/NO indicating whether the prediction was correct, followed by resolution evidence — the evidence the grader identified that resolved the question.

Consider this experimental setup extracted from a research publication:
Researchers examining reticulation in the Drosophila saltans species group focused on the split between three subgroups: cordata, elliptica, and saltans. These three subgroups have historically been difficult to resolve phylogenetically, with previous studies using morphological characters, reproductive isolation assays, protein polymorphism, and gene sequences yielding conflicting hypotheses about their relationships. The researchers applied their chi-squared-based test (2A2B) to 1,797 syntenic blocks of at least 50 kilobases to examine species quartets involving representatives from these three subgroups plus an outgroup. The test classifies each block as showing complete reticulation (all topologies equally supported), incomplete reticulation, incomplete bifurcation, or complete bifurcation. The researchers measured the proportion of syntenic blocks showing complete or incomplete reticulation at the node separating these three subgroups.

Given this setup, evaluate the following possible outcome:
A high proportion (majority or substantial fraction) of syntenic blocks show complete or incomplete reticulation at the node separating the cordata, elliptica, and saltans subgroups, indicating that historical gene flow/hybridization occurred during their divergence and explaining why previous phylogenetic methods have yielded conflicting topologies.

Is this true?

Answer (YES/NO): NO